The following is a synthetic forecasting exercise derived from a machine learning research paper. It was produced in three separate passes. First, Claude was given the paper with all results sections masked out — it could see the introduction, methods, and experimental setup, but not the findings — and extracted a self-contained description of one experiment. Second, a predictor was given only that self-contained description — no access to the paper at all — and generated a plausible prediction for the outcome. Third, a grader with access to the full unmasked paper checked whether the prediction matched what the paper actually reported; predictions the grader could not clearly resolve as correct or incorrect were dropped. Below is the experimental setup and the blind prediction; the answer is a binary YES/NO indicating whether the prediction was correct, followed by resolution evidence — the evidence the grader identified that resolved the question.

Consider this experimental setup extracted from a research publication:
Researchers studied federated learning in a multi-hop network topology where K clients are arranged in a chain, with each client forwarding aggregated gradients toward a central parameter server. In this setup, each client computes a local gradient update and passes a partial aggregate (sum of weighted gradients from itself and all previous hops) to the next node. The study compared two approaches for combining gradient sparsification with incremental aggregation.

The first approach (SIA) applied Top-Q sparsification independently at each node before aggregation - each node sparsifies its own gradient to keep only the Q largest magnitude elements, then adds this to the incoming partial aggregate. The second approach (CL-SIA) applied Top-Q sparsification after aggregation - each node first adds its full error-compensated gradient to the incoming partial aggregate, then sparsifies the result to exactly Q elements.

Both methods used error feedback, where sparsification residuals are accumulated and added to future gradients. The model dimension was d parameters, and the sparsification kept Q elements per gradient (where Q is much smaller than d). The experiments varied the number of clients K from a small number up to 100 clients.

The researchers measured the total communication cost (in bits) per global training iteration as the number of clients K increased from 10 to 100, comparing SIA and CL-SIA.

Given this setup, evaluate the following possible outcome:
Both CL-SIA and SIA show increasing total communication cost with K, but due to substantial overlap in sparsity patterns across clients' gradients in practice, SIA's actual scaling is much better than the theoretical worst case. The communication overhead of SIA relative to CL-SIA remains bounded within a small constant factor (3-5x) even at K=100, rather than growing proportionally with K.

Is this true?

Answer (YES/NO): NO